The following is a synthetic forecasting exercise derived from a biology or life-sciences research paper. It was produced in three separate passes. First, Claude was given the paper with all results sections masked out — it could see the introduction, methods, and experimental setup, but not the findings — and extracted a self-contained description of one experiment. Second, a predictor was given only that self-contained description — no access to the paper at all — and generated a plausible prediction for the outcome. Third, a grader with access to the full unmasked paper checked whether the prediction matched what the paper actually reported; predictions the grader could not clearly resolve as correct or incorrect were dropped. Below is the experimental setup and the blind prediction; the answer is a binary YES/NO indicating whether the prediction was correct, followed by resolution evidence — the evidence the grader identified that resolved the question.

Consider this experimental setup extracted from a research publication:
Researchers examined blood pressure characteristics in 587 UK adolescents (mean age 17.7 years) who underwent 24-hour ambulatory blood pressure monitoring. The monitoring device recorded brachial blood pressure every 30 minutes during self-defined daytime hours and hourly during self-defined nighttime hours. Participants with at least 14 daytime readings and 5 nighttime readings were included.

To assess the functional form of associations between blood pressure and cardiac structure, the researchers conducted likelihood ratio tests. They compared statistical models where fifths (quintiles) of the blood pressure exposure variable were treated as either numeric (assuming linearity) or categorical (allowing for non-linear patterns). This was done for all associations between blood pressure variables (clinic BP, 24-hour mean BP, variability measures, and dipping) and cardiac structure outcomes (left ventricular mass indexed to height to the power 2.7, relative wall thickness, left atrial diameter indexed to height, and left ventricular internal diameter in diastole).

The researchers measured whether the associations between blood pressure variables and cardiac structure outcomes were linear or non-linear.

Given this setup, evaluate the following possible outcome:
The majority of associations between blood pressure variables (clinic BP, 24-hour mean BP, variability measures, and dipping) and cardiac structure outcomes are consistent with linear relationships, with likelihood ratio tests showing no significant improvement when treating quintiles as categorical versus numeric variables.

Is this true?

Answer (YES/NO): YES